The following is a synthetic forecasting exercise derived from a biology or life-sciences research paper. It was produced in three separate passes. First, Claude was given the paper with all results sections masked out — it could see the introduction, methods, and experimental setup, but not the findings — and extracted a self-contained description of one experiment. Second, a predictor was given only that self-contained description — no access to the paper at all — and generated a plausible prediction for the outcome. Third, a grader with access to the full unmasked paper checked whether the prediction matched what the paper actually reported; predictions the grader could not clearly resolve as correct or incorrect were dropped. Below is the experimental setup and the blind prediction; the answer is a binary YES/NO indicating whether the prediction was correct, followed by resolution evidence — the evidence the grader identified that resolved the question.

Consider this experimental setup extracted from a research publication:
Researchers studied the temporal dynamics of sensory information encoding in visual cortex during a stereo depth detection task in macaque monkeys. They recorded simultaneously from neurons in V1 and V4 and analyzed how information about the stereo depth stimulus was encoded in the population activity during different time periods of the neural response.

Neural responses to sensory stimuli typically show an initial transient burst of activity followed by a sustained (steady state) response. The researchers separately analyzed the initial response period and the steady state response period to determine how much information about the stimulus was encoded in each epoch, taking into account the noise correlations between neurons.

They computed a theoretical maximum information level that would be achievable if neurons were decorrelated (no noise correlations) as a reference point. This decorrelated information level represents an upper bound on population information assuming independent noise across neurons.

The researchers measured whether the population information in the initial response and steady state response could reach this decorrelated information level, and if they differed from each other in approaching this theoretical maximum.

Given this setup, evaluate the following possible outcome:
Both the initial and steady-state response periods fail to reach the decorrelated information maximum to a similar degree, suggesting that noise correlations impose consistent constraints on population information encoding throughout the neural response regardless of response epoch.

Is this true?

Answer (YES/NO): NO